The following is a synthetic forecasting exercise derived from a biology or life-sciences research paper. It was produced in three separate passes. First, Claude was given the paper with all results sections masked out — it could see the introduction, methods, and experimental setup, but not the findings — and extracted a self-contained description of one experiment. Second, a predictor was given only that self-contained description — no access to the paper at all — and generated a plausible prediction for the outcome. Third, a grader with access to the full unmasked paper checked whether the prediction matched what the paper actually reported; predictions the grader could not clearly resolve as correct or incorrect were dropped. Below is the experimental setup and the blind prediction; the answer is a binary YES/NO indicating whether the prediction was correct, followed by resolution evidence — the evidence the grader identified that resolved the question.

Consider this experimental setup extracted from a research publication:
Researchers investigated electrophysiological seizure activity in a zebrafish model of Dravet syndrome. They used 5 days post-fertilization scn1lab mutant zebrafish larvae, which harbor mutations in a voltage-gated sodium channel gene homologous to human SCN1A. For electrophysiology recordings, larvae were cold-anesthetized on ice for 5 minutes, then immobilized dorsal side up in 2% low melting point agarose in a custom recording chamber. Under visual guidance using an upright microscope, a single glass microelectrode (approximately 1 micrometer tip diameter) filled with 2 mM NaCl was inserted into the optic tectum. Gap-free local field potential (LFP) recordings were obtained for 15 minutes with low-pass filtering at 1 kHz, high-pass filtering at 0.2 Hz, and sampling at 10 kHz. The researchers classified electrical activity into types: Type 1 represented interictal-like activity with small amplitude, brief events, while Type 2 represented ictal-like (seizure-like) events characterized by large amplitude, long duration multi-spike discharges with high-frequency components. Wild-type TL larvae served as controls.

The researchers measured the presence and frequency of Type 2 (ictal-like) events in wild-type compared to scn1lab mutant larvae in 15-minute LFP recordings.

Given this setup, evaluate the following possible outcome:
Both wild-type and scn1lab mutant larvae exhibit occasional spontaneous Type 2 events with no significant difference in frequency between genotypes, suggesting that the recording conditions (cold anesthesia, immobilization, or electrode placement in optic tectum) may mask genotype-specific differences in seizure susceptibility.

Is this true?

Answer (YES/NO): NO